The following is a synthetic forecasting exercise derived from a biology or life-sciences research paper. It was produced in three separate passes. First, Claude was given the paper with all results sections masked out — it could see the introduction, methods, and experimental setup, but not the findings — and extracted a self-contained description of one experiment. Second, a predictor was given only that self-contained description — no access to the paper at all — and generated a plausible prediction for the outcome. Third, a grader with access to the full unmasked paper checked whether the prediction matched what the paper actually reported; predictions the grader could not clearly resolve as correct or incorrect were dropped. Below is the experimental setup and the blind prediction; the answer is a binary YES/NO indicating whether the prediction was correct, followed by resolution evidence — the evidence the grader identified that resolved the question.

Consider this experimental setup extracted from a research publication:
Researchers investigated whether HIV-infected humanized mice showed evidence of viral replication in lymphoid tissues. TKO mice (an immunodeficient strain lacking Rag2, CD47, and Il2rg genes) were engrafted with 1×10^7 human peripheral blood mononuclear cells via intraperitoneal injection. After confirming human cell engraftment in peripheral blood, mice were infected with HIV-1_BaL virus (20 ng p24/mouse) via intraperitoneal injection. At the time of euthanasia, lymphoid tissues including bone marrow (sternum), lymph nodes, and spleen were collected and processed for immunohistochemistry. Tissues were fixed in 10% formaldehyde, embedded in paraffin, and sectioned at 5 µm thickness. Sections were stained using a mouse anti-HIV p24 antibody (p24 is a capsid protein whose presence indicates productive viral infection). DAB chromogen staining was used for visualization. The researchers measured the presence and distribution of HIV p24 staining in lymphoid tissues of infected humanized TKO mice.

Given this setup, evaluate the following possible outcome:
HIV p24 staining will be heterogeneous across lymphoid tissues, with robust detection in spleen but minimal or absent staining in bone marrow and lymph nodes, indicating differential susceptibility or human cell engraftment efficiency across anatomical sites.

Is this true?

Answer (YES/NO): NO